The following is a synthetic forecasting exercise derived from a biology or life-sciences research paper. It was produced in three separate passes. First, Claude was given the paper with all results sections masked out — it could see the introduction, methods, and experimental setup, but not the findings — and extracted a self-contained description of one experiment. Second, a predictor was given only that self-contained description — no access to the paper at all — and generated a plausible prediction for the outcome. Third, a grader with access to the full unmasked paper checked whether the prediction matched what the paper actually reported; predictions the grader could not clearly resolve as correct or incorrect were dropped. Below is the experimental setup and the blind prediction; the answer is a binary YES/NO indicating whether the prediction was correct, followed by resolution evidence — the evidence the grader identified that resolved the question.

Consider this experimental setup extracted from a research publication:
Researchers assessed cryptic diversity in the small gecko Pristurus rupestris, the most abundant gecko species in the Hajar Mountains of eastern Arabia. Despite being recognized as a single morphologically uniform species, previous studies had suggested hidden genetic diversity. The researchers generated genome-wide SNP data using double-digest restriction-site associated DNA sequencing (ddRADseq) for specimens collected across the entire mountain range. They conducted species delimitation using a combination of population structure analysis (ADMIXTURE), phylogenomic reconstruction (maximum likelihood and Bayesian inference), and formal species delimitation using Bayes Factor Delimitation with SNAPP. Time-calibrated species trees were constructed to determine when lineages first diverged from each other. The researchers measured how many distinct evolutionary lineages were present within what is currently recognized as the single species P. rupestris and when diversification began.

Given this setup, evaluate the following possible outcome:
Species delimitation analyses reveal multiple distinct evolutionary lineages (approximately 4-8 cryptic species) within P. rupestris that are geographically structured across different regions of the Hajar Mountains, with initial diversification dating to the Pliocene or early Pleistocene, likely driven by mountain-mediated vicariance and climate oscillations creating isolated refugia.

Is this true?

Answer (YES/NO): NO